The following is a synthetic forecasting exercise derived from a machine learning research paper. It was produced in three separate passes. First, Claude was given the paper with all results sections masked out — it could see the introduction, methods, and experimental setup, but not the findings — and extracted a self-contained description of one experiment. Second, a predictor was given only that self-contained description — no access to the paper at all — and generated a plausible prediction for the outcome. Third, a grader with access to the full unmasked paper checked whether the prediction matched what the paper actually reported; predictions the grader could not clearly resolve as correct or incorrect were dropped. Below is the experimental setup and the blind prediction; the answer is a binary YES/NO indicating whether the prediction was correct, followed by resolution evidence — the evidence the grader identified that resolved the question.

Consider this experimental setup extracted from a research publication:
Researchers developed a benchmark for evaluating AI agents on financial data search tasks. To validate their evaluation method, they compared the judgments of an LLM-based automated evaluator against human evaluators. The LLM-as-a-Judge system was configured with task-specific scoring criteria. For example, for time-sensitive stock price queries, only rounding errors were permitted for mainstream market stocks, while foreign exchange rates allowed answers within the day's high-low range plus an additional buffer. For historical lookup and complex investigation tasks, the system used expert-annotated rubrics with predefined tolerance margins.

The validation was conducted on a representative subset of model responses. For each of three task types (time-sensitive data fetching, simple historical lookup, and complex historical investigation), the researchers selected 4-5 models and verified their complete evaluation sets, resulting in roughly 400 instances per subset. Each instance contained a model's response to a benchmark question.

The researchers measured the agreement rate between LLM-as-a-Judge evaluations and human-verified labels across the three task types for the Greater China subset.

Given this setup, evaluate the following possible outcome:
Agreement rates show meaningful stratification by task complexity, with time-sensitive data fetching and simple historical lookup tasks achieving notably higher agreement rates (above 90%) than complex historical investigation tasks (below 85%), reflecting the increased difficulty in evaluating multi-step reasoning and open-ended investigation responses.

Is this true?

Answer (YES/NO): NO